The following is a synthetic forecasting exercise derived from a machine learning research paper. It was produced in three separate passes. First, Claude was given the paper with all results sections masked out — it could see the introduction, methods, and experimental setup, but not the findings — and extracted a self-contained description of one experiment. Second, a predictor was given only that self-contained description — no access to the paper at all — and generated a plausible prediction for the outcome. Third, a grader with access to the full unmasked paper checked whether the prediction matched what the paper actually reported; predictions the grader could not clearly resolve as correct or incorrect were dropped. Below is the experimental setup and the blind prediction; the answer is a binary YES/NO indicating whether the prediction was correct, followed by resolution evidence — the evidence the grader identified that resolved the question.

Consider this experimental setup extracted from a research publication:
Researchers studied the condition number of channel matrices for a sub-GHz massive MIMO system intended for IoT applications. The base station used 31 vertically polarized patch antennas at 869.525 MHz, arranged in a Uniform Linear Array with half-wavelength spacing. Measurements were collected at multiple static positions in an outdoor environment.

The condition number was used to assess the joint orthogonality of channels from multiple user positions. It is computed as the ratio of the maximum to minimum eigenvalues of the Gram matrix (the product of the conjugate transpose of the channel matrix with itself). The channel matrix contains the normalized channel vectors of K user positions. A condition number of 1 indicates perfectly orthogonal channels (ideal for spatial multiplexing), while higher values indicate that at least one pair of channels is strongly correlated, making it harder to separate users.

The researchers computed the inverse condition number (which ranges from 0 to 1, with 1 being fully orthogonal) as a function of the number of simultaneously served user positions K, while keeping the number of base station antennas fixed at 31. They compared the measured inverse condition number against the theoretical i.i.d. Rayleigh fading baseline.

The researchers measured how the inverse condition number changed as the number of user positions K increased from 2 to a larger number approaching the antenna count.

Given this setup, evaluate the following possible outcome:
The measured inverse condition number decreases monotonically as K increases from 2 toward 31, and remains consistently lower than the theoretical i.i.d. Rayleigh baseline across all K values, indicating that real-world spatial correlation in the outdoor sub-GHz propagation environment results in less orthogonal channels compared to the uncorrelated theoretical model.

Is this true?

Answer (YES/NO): NO